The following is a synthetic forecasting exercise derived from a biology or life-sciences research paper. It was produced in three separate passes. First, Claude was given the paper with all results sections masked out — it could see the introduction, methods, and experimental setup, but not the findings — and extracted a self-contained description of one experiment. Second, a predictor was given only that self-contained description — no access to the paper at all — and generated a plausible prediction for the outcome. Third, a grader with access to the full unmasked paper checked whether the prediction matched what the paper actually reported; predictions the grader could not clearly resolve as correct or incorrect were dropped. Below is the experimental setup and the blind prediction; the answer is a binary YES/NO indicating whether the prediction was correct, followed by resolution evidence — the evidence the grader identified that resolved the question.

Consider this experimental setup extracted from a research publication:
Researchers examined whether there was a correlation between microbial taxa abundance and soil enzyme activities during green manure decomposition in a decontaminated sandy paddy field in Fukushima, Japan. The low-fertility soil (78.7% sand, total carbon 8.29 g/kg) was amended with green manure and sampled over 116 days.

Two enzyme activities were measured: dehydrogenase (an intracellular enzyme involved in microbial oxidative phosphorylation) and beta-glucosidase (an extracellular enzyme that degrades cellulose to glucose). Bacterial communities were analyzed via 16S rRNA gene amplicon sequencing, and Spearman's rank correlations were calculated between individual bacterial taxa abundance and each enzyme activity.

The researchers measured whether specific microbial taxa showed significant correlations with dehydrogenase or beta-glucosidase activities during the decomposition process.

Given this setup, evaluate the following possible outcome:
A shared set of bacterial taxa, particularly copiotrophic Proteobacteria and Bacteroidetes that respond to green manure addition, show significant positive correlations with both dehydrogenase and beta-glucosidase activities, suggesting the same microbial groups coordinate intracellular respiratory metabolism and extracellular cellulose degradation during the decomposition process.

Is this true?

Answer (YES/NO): NO